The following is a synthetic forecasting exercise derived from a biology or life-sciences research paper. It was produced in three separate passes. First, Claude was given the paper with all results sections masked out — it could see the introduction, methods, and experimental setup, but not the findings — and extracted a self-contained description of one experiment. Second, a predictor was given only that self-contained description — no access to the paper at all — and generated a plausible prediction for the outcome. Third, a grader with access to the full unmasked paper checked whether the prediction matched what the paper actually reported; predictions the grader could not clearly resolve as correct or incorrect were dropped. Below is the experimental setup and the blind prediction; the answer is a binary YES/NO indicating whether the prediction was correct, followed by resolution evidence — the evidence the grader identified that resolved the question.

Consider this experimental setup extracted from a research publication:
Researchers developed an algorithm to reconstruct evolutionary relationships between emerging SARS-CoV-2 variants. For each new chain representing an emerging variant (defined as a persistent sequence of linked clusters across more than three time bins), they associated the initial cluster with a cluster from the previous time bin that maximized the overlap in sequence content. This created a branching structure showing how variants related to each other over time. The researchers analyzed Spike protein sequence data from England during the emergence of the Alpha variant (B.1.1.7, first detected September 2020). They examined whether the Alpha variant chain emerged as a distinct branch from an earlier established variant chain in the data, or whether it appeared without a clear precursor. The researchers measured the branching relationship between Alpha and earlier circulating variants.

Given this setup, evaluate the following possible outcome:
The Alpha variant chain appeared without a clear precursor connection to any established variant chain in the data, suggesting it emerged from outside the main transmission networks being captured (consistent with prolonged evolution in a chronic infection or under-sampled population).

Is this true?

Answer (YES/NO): NO